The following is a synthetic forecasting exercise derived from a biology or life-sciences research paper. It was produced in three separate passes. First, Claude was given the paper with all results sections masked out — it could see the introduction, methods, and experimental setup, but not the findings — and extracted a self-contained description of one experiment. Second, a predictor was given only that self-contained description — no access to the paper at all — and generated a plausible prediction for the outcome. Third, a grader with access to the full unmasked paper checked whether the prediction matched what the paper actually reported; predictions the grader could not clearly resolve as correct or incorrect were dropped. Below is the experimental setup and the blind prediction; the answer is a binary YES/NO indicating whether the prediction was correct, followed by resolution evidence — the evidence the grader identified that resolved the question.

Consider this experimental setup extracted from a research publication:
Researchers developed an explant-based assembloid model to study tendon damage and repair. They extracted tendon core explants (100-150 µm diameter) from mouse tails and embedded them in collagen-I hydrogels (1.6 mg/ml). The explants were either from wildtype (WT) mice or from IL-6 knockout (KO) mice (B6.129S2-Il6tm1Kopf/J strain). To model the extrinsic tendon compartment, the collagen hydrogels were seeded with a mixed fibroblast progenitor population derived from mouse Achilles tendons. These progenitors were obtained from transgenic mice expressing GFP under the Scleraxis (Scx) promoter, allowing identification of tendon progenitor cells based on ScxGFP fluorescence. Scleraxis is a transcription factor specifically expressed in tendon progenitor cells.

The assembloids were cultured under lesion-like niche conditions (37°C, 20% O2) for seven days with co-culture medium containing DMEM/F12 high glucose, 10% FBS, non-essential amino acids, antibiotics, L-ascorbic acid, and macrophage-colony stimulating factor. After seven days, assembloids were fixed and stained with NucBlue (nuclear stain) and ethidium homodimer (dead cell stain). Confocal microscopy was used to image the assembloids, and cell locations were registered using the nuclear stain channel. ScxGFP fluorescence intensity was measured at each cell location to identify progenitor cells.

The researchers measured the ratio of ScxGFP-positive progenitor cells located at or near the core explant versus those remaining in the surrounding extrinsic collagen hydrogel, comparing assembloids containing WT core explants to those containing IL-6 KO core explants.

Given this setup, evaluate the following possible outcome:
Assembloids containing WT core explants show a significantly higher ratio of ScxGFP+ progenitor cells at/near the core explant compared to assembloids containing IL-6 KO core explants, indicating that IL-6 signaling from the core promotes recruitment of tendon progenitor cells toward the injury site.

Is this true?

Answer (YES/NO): YES